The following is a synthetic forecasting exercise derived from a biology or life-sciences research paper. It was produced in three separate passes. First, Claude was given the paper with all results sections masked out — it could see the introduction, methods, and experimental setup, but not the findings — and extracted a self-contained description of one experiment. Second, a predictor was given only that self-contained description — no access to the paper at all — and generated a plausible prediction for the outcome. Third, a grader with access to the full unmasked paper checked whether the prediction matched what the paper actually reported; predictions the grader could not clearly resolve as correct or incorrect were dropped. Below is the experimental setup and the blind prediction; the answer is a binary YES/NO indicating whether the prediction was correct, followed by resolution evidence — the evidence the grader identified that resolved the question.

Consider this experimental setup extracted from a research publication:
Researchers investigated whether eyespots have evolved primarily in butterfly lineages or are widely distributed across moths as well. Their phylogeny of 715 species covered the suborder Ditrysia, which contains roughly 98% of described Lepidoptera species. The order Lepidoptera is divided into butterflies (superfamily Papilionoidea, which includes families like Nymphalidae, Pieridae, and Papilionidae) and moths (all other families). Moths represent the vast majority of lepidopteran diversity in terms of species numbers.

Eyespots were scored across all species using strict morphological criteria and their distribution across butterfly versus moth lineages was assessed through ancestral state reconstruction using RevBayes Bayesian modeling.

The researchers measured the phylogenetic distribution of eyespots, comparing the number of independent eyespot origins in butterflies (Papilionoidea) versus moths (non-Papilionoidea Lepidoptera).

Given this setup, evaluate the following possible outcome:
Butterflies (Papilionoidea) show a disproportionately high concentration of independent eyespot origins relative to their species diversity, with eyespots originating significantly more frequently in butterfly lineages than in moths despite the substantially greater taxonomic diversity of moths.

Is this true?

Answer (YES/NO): NO